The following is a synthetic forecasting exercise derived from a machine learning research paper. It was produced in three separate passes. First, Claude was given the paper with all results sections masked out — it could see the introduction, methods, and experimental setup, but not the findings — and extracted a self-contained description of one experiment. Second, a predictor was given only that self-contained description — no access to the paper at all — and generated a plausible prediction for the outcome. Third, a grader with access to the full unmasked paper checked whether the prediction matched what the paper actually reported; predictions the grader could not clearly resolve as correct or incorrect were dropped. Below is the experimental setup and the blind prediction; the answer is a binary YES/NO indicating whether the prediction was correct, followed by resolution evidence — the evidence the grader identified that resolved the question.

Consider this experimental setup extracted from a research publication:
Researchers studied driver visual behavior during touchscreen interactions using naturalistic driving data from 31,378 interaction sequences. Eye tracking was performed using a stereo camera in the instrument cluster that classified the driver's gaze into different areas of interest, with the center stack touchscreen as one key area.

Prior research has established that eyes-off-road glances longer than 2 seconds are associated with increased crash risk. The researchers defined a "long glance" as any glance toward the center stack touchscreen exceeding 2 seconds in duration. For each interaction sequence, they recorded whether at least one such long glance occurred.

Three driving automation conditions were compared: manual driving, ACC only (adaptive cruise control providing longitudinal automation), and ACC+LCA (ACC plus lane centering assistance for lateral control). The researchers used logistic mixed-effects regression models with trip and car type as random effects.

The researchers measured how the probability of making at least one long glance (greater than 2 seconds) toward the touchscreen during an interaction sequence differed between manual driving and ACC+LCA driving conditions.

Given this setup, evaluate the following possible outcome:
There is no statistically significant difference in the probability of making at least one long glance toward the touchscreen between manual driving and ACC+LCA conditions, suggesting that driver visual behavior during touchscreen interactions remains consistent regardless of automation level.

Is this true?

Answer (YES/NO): NO